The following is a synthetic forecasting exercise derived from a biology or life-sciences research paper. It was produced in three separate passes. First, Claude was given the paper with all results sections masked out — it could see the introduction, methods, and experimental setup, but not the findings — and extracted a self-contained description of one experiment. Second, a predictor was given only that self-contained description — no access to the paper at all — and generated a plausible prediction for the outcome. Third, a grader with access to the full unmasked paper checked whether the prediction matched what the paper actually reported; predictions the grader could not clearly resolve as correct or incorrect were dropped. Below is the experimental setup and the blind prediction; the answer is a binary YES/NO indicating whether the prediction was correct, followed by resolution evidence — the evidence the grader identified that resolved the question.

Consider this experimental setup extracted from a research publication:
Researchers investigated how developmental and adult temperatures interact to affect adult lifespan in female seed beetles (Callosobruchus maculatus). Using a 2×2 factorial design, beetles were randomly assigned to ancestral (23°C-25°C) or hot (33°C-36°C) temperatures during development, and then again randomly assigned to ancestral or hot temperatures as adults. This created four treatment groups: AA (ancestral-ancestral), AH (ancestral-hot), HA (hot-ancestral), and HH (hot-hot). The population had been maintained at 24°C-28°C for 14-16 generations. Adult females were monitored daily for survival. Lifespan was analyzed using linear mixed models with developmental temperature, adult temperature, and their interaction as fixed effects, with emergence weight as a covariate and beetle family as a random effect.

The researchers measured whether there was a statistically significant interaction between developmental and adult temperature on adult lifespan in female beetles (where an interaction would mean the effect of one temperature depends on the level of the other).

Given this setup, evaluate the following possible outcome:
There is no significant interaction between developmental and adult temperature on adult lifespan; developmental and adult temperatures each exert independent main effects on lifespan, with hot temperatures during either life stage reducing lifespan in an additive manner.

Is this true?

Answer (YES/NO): NO